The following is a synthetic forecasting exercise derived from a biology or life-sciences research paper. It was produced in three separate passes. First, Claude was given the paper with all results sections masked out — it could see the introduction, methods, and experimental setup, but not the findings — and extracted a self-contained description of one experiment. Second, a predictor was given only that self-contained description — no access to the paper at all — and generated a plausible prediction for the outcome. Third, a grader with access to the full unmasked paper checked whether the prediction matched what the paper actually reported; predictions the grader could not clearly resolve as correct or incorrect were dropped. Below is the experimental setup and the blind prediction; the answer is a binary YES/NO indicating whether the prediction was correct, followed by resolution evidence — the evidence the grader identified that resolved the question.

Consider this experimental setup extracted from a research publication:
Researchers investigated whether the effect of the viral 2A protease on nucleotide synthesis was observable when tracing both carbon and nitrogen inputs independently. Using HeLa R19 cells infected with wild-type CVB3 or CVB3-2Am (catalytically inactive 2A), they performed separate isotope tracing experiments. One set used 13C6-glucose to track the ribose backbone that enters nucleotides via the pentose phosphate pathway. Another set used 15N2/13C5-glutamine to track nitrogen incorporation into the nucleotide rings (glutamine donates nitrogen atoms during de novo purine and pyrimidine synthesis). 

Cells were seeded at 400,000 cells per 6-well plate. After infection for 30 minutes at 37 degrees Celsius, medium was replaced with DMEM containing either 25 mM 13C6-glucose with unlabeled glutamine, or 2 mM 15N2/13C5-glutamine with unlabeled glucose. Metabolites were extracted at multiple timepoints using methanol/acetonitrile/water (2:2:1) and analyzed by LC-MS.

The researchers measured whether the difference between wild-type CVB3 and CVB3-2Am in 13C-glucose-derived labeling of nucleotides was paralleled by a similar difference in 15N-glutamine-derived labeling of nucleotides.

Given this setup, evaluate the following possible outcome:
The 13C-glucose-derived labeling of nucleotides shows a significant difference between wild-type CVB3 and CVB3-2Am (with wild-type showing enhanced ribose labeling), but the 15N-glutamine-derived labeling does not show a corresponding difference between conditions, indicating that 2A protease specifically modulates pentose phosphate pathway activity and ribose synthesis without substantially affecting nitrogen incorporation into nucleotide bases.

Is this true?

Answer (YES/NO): NO